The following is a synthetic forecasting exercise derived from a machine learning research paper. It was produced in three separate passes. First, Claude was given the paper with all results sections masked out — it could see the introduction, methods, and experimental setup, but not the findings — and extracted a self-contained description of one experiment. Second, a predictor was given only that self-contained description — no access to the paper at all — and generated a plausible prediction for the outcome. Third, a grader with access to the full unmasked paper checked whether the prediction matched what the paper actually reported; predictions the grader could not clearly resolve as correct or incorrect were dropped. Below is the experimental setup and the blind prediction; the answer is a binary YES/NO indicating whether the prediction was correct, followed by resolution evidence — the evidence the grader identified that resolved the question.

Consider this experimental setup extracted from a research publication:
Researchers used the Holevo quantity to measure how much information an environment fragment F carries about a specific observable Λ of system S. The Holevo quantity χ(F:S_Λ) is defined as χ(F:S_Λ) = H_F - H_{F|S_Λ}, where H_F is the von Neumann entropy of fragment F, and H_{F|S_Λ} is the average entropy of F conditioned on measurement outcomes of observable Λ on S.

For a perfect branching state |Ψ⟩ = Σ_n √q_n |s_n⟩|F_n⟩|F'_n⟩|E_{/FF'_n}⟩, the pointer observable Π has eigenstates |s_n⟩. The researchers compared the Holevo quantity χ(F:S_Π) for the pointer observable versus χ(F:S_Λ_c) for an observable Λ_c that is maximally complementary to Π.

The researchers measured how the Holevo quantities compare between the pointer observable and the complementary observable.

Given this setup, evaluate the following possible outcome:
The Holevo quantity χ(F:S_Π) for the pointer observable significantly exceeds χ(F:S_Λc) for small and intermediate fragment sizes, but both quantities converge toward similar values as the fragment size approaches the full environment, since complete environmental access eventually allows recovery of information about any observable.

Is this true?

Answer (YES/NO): NO